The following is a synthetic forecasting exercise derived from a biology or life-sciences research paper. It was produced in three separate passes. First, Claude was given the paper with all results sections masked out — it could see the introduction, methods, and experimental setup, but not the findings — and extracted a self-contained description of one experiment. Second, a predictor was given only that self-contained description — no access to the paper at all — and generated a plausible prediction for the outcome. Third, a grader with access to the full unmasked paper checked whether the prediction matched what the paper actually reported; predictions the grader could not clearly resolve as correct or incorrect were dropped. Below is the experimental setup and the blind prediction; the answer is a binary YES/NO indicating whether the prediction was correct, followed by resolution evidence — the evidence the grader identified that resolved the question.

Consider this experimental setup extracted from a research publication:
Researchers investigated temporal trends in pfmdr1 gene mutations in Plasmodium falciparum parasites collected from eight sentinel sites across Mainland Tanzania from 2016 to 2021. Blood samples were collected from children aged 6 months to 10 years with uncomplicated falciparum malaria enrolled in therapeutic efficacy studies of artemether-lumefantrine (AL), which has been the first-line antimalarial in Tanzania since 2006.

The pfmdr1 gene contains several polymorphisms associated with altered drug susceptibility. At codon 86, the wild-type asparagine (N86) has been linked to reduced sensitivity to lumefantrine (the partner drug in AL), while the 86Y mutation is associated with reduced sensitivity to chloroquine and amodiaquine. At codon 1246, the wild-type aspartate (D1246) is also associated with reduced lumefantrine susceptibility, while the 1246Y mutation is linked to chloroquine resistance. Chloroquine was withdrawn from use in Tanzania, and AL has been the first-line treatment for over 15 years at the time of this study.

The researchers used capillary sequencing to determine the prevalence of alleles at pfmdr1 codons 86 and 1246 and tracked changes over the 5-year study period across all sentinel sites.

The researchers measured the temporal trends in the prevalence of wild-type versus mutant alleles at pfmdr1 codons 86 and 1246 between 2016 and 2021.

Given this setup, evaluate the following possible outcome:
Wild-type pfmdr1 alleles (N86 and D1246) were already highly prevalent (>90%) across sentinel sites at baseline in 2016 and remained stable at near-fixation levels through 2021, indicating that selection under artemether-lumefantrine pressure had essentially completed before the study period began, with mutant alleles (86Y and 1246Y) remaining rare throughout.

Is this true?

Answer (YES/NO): YES